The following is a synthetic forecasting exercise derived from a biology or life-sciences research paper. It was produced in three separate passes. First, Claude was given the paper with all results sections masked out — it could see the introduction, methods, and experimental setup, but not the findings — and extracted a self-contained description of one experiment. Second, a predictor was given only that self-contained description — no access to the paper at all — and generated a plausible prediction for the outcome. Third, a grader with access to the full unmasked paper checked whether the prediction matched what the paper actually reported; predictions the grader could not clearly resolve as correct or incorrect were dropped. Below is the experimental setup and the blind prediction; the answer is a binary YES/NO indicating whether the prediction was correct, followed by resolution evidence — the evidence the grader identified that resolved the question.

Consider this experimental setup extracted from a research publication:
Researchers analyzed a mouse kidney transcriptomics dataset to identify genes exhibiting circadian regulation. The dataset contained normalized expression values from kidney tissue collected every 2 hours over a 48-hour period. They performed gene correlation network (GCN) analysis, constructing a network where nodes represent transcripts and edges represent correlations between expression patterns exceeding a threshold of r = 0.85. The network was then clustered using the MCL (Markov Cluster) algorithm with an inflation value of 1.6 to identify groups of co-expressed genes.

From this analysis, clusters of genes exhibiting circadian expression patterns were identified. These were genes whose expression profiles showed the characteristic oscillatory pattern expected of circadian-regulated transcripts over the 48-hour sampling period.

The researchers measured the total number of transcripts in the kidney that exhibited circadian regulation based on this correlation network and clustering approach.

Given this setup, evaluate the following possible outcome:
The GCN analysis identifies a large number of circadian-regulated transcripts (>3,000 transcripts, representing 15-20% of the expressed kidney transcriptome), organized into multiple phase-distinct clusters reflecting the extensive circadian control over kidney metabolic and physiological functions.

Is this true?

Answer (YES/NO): NO